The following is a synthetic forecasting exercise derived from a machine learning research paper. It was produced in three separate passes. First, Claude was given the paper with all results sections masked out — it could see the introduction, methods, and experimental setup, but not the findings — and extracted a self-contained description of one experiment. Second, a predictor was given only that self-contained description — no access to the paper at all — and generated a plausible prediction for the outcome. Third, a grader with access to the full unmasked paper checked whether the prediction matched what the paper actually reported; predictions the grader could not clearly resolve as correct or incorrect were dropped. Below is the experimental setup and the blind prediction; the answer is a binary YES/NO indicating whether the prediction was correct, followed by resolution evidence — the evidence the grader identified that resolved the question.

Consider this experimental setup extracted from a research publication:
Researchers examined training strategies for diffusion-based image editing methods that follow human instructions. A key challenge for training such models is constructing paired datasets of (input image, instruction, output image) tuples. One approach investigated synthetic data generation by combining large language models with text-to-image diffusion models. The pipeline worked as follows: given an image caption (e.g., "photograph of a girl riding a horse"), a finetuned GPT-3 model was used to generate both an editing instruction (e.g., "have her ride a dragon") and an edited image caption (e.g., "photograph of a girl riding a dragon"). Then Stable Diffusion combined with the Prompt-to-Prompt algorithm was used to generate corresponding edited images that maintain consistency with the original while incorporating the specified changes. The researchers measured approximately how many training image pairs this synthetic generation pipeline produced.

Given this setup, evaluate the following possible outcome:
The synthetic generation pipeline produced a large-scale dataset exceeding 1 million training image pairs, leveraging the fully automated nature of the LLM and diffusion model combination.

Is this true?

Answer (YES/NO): NO